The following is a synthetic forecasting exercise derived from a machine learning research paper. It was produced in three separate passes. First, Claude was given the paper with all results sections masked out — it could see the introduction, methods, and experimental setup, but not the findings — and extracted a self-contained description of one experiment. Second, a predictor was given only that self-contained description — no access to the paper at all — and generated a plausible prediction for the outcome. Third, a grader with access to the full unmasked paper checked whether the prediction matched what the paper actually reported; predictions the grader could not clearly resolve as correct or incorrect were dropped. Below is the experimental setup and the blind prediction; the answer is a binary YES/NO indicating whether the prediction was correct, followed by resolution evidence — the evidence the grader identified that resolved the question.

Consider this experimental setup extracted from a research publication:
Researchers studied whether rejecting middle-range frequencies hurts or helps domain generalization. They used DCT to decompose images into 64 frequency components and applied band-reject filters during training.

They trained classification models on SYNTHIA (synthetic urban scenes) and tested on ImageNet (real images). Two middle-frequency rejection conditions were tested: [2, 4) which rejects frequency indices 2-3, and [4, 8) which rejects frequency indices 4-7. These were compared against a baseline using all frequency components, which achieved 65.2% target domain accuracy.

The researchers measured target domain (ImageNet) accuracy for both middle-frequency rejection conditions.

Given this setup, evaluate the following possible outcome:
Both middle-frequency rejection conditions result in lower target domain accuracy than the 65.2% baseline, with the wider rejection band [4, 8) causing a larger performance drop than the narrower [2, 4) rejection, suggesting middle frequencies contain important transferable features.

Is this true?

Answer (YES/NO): NO